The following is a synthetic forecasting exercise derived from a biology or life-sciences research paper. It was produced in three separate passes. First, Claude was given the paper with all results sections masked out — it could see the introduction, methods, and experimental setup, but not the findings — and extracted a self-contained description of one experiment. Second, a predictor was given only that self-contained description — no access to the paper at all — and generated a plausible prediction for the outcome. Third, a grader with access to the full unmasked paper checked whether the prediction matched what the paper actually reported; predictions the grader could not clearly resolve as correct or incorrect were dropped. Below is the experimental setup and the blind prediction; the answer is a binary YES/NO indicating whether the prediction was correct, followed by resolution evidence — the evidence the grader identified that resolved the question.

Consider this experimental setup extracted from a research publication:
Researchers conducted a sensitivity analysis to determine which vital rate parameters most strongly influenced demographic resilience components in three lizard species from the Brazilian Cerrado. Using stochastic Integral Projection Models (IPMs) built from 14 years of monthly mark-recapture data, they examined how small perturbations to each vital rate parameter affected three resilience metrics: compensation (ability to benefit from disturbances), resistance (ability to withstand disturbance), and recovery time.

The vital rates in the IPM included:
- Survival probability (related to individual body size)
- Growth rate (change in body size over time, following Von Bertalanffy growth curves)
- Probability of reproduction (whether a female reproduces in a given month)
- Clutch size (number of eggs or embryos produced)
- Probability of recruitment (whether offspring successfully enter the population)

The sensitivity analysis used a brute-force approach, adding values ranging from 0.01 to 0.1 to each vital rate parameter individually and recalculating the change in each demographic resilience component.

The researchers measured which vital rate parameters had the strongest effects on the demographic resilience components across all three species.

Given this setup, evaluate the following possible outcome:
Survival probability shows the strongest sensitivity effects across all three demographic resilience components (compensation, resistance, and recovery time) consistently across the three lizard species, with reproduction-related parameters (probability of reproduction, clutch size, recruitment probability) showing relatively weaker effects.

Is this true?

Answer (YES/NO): NO